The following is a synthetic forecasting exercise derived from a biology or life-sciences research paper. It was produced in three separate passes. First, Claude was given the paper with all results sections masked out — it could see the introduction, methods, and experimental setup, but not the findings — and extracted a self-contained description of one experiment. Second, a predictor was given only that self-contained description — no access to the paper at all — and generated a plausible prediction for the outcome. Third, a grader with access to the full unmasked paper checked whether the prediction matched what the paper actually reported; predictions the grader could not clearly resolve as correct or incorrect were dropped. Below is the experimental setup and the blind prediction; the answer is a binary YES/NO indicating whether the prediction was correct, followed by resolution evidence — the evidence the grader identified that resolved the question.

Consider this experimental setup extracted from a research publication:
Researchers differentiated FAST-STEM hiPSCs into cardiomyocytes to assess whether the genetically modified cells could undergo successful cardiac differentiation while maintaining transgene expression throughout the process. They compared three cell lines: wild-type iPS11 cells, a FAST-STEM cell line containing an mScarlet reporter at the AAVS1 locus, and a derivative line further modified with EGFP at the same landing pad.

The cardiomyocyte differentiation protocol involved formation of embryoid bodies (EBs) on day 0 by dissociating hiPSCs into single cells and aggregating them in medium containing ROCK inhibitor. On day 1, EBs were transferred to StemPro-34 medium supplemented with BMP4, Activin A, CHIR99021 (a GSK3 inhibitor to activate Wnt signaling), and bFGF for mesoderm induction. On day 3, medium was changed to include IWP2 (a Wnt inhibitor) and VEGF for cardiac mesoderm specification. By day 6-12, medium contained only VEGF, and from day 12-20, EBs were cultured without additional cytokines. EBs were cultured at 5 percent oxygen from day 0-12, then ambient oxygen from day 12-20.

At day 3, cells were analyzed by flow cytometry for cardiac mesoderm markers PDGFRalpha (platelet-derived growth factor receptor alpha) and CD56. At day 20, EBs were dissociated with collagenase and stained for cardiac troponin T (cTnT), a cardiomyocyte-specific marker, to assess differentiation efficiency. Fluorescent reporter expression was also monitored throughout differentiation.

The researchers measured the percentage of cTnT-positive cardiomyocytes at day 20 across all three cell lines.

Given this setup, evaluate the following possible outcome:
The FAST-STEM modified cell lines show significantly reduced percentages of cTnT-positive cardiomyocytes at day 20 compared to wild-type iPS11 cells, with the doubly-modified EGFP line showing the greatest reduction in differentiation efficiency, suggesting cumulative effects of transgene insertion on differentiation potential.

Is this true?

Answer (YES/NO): NO